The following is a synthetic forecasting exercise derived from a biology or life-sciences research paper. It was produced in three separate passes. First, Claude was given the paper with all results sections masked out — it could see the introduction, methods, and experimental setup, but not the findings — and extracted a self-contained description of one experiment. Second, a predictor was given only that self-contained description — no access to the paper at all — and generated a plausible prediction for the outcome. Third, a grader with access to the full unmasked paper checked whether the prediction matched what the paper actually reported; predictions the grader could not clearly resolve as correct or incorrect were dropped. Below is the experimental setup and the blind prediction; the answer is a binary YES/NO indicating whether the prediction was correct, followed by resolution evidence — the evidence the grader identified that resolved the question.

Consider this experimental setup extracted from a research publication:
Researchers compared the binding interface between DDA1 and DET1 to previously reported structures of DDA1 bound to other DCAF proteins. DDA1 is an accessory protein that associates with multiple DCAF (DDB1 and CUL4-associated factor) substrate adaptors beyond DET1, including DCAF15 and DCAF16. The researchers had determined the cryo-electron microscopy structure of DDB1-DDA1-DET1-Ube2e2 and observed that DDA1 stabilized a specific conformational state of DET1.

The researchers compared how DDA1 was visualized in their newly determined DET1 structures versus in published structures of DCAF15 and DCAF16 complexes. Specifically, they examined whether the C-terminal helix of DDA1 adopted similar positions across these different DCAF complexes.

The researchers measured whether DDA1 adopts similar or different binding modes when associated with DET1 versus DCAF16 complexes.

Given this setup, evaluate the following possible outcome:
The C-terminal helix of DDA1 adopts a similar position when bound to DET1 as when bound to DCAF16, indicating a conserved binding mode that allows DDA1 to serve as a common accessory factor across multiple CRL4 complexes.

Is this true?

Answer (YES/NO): NO